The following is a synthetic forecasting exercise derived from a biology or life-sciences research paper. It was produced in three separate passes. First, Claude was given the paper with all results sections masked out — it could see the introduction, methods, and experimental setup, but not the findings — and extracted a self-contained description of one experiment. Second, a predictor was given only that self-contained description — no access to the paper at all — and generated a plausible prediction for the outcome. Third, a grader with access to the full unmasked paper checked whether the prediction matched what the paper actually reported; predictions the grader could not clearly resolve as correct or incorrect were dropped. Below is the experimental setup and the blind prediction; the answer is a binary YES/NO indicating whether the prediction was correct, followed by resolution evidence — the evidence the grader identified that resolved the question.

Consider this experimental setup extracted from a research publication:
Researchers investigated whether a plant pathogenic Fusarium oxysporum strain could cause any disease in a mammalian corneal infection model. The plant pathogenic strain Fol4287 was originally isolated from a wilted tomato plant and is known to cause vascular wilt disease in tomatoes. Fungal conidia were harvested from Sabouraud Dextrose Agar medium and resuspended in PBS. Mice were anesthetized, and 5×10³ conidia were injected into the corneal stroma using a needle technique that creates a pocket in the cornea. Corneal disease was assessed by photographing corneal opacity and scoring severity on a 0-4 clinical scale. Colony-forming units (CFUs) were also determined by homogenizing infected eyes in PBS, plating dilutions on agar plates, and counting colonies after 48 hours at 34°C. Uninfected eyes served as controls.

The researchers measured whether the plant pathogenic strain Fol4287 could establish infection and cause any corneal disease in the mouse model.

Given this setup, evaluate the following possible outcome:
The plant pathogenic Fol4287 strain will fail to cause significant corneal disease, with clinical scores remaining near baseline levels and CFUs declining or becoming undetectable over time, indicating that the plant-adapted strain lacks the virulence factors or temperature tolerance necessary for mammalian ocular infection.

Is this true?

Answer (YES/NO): NO